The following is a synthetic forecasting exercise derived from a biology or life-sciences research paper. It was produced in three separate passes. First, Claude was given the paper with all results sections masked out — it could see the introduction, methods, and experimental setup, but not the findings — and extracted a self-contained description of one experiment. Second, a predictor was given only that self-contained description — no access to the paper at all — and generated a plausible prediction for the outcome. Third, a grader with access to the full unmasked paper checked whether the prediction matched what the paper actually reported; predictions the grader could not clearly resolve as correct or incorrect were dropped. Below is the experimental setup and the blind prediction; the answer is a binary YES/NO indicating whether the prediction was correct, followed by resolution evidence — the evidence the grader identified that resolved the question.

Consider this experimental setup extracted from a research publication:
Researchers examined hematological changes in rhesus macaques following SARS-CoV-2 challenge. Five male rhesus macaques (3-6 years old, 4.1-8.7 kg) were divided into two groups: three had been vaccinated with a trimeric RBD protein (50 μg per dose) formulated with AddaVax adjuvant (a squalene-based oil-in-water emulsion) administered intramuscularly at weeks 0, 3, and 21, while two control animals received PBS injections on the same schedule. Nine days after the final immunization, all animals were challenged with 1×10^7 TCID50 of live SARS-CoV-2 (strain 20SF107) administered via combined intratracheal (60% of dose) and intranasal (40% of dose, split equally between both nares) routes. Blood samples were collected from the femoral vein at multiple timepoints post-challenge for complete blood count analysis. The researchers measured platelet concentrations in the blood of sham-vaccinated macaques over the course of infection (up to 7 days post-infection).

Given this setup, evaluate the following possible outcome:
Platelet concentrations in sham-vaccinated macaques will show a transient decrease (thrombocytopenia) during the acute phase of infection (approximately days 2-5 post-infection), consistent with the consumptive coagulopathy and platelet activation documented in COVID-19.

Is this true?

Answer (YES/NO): NO